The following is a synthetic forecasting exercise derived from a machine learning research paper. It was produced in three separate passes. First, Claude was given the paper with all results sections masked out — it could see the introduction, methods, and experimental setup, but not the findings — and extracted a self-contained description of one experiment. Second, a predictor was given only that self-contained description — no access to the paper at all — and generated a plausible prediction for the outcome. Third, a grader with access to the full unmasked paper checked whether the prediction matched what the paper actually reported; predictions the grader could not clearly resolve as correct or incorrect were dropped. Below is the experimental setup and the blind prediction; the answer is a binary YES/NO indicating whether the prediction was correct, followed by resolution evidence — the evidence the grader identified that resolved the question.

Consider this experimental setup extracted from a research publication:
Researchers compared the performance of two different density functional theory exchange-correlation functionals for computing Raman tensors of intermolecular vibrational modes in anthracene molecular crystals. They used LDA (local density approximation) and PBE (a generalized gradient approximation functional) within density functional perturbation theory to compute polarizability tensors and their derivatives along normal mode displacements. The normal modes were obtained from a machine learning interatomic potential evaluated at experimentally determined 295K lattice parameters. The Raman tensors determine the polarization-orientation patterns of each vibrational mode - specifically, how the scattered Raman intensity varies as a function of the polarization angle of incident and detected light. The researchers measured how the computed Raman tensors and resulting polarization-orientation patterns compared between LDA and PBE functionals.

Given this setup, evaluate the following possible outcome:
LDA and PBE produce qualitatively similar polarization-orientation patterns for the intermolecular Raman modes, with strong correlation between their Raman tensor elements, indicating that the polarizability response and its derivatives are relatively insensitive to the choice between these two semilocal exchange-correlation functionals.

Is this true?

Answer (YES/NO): YES